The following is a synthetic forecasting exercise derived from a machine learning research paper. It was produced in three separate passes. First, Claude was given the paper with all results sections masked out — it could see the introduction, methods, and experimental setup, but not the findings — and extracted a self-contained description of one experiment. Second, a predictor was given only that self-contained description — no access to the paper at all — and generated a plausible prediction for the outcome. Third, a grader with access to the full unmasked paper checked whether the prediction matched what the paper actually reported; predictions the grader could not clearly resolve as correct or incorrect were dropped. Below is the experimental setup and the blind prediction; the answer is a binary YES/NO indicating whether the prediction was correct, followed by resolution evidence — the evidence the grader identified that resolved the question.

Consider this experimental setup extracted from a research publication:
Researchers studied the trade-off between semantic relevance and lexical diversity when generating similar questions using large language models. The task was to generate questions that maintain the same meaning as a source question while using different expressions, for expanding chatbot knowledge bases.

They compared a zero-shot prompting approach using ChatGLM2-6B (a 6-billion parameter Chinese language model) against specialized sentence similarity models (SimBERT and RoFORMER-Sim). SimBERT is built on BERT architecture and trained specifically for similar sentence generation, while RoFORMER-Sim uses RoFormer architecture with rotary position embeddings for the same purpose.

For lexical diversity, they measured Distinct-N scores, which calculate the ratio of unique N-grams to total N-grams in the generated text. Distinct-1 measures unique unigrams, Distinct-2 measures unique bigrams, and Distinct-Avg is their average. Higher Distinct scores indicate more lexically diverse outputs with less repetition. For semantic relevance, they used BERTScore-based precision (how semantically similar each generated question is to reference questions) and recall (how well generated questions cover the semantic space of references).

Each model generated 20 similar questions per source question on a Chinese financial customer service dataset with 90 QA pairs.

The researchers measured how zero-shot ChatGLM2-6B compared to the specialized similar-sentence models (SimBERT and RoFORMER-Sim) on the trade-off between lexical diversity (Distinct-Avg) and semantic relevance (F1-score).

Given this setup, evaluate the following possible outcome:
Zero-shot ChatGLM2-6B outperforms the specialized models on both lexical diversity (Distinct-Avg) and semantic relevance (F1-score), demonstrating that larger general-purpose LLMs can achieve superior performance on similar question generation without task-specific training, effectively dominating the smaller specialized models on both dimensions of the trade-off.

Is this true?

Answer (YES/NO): NO